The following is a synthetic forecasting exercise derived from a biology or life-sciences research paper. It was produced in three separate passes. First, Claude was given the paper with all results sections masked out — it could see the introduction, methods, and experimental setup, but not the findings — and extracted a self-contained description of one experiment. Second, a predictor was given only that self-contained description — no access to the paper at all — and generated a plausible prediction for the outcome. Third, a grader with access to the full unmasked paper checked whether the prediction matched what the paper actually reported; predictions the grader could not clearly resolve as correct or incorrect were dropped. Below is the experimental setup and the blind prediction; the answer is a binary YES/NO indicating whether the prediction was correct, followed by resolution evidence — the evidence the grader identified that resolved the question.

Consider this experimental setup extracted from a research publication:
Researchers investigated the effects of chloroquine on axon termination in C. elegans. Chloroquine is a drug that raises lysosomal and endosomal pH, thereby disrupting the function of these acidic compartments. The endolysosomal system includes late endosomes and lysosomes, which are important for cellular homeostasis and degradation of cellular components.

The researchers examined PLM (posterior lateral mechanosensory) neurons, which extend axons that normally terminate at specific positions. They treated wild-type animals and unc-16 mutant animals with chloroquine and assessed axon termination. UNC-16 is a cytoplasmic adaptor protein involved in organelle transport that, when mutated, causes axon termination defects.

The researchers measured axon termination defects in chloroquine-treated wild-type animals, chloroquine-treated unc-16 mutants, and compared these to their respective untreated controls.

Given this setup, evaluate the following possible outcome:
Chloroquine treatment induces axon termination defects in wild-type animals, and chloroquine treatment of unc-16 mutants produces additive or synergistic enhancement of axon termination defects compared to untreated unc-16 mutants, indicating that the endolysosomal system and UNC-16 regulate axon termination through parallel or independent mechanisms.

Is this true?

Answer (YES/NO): NO